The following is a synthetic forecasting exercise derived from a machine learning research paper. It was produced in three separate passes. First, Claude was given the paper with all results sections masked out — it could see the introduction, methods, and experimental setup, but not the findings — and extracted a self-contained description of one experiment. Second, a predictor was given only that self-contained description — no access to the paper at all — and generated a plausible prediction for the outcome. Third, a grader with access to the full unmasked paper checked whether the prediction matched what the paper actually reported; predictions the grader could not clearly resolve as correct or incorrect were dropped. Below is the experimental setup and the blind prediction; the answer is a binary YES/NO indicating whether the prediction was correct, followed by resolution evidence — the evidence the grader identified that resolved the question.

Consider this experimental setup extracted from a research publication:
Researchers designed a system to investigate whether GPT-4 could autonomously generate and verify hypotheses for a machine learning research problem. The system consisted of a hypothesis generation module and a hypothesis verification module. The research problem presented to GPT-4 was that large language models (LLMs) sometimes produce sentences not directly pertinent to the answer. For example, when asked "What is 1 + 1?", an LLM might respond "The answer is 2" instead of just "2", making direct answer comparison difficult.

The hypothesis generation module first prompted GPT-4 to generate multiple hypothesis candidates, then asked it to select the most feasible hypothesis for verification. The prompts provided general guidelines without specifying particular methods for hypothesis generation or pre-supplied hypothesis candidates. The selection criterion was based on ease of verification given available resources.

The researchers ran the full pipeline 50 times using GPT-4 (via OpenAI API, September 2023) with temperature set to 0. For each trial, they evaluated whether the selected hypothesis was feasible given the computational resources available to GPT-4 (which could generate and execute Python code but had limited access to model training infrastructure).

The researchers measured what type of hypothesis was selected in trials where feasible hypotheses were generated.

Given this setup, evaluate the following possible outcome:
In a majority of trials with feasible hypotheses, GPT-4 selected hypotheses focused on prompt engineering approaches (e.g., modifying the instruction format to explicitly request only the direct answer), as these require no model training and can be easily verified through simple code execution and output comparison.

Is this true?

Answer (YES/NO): YES